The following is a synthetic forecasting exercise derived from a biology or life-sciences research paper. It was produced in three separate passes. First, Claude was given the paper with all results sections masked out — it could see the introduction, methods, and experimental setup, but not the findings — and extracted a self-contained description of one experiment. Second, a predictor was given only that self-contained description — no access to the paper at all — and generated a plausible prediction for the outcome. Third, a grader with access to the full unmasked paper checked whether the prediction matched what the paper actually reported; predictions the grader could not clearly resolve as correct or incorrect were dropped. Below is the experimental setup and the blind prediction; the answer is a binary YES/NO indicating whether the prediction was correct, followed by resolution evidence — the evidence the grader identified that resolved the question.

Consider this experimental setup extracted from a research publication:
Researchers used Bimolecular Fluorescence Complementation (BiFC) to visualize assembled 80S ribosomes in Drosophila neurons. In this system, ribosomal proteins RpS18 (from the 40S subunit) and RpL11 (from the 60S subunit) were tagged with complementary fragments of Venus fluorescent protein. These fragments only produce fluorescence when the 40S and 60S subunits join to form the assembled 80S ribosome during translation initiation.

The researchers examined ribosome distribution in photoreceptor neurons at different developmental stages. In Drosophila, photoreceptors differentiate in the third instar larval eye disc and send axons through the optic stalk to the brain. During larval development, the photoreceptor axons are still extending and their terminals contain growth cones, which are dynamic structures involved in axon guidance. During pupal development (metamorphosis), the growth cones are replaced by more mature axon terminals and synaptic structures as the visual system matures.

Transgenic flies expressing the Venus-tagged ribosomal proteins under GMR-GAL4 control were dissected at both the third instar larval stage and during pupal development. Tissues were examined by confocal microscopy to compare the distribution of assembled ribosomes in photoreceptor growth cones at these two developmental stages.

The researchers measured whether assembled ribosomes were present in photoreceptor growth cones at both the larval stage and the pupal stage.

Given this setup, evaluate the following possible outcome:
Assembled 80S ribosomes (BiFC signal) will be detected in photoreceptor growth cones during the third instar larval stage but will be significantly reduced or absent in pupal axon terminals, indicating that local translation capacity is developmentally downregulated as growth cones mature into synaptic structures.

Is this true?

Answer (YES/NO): NO